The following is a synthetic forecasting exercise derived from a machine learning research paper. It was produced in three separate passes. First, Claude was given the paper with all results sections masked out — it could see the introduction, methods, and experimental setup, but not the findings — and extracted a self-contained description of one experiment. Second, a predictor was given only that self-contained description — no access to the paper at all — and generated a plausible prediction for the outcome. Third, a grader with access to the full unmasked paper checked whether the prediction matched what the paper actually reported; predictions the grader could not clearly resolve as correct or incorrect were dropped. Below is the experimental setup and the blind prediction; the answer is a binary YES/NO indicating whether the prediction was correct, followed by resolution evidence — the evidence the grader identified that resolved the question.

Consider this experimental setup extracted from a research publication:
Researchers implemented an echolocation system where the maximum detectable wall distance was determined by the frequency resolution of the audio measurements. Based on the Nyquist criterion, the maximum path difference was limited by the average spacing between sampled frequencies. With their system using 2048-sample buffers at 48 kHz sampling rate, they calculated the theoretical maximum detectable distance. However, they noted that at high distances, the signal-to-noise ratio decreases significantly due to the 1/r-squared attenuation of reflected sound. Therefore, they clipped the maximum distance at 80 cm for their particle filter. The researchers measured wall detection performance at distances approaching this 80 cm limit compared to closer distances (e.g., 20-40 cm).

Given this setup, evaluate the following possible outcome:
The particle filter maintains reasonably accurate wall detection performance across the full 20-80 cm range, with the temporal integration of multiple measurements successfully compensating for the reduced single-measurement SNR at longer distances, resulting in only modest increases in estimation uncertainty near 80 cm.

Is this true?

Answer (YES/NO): NO